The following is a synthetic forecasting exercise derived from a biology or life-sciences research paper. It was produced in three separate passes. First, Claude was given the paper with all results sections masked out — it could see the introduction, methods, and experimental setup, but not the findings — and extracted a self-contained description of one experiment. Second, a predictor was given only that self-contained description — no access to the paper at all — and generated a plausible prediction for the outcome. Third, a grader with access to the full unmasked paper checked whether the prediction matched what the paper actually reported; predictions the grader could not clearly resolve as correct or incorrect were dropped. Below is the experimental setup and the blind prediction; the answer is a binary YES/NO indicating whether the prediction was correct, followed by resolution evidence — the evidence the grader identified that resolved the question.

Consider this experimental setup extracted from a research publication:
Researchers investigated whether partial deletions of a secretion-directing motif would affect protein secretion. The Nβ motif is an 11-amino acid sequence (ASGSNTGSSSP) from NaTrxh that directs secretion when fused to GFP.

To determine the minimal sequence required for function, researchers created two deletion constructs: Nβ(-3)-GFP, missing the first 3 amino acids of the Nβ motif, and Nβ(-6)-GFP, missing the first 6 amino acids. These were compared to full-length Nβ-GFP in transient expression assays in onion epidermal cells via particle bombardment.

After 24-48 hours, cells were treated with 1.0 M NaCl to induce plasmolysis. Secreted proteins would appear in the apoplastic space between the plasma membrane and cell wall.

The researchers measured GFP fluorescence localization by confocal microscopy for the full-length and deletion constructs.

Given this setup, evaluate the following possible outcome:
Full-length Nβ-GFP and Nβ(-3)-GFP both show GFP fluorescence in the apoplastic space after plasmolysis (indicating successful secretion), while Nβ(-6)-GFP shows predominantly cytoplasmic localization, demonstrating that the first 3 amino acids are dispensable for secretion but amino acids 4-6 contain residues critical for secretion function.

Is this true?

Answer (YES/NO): YES